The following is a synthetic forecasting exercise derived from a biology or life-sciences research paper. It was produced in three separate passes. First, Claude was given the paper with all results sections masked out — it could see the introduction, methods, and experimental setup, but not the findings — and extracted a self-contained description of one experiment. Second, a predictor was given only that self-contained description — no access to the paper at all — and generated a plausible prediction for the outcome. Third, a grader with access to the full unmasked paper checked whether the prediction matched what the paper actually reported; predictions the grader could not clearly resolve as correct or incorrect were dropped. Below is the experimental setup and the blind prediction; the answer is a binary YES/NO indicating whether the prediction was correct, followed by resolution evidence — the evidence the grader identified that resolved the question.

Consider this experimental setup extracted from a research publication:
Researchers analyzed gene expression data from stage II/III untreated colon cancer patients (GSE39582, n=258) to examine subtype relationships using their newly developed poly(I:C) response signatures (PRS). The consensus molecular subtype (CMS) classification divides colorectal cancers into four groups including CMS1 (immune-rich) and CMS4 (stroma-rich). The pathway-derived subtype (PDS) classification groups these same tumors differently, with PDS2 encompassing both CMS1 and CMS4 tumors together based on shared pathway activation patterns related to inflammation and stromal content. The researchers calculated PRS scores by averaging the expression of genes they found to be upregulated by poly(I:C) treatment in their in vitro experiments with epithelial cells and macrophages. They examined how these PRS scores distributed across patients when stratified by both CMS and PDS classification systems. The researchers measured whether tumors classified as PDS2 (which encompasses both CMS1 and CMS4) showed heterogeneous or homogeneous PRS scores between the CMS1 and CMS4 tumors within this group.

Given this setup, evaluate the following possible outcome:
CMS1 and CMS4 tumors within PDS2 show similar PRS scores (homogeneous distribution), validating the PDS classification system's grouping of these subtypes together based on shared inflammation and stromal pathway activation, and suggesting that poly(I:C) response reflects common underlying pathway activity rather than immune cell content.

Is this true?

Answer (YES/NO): NO